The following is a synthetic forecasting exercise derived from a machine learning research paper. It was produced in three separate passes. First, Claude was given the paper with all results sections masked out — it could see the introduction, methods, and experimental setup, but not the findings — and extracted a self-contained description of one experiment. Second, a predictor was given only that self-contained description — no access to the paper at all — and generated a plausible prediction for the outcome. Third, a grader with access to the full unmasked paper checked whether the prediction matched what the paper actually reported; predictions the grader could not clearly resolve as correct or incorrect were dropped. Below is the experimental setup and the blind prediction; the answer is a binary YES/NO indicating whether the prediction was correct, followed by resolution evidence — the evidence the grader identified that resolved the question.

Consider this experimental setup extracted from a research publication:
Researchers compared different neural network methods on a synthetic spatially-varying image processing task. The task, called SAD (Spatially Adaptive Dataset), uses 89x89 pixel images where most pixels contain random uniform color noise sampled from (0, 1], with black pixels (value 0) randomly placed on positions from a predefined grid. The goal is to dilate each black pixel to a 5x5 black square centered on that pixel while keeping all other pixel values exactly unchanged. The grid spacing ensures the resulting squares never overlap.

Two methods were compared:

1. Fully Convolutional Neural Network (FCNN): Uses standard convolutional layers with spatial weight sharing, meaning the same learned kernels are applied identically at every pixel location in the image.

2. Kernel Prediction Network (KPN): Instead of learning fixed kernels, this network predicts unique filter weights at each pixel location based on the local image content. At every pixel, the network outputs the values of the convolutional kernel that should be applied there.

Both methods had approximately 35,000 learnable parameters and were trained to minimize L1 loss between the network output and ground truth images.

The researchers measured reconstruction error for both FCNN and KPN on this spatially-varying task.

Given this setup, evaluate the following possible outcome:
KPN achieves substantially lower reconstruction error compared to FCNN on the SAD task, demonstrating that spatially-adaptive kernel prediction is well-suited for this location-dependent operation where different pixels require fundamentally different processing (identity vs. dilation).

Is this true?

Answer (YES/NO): NO